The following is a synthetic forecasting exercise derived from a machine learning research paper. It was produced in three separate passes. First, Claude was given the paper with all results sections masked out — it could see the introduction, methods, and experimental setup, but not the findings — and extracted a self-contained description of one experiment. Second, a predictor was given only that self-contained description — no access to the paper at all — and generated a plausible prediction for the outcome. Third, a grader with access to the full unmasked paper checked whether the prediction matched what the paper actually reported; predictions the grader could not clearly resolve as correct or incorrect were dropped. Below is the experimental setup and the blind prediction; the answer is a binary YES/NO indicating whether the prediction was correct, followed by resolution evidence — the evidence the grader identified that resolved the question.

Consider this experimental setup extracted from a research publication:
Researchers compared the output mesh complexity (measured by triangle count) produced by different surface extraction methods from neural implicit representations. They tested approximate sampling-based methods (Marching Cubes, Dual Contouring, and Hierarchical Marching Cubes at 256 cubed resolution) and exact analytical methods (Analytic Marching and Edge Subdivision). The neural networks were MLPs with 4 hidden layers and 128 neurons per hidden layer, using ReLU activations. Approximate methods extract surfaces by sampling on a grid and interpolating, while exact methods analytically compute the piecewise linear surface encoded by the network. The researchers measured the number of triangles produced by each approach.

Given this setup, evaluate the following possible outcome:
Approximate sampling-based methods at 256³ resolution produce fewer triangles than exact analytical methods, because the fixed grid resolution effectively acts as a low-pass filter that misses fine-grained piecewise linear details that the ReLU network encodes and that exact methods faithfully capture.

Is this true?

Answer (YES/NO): YES